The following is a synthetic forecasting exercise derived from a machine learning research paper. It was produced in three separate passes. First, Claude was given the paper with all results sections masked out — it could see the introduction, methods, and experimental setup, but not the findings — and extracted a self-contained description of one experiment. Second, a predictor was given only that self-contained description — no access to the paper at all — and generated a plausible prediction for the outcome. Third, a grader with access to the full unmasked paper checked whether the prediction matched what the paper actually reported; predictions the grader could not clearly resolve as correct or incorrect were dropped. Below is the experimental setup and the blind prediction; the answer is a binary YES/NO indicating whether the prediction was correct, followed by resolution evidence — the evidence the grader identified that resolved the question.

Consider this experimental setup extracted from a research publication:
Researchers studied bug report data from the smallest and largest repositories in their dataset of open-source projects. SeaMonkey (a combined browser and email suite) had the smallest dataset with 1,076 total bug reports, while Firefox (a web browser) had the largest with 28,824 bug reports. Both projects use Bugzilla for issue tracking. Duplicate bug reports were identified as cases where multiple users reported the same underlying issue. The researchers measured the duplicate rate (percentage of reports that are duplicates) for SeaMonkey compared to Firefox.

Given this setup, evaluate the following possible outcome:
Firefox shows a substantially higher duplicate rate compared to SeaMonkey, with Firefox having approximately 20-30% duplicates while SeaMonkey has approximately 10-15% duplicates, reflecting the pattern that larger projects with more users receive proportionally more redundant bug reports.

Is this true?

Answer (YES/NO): YES